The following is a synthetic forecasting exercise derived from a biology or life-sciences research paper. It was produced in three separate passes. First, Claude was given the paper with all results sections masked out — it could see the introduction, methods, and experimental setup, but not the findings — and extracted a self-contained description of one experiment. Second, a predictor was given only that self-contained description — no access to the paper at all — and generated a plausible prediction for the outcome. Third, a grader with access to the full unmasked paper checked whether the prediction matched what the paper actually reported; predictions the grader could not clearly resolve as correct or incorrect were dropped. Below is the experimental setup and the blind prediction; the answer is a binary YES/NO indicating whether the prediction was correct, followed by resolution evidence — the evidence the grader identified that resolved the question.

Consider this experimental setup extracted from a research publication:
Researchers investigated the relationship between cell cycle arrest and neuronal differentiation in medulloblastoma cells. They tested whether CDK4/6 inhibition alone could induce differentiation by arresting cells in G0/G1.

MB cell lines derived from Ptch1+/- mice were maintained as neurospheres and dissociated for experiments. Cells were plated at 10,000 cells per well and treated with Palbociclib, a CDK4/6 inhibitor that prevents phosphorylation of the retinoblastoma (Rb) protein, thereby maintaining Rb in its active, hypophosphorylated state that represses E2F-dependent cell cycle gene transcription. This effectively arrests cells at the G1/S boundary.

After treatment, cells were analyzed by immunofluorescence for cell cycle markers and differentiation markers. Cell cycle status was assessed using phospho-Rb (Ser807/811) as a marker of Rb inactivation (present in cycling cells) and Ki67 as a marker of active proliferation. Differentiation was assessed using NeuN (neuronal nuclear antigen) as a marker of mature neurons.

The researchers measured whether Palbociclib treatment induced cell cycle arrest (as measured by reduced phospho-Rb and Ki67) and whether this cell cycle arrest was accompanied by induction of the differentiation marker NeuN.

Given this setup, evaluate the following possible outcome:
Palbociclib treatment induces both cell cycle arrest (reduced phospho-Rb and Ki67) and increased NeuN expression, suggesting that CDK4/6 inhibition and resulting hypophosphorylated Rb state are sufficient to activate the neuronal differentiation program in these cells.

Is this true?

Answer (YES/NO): NO